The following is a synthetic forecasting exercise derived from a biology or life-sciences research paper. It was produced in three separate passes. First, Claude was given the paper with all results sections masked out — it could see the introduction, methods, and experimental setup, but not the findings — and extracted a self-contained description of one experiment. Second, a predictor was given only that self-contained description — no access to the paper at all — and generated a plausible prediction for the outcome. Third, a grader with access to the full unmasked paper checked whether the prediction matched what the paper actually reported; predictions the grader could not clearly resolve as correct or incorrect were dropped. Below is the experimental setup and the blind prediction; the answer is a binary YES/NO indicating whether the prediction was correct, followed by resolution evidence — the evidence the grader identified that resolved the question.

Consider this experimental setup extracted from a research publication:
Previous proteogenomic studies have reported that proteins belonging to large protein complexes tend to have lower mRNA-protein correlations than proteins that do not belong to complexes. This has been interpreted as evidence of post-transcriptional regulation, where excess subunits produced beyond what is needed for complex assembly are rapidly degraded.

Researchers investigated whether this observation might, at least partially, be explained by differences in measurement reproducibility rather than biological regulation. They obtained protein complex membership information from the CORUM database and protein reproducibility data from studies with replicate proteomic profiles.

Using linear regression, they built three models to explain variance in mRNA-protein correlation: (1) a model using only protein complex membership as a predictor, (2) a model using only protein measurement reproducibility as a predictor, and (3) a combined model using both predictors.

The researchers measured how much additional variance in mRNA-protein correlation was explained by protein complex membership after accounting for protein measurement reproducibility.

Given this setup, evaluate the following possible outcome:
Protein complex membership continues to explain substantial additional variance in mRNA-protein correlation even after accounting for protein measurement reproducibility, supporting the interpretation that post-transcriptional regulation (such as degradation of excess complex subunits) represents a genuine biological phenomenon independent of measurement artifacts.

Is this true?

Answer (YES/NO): YES